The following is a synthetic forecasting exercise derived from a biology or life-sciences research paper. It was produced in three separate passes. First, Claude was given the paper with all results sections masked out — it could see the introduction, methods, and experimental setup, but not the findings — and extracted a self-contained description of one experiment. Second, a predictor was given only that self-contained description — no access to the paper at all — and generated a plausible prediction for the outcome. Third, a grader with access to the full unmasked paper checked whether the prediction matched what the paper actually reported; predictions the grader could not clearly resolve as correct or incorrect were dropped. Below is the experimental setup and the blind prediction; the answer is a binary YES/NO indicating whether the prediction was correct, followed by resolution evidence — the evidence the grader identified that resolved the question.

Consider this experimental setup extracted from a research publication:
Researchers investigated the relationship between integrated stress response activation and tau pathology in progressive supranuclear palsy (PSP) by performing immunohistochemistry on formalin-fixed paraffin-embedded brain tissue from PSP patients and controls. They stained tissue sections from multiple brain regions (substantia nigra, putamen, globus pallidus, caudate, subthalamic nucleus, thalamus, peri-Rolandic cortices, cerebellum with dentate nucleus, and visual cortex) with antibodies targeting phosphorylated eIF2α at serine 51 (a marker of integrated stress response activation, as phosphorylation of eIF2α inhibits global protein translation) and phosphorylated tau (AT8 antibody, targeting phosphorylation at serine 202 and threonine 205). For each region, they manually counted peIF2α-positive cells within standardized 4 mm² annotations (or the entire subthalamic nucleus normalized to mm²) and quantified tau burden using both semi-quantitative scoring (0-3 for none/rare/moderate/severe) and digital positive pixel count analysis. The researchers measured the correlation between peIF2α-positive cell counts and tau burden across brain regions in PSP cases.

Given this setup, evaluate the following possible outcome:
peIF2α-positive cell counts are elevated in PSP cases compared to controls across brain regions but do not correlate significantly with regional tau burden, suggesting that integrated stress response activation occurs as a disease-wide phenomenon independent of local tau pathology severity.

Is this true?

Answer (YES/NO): NO